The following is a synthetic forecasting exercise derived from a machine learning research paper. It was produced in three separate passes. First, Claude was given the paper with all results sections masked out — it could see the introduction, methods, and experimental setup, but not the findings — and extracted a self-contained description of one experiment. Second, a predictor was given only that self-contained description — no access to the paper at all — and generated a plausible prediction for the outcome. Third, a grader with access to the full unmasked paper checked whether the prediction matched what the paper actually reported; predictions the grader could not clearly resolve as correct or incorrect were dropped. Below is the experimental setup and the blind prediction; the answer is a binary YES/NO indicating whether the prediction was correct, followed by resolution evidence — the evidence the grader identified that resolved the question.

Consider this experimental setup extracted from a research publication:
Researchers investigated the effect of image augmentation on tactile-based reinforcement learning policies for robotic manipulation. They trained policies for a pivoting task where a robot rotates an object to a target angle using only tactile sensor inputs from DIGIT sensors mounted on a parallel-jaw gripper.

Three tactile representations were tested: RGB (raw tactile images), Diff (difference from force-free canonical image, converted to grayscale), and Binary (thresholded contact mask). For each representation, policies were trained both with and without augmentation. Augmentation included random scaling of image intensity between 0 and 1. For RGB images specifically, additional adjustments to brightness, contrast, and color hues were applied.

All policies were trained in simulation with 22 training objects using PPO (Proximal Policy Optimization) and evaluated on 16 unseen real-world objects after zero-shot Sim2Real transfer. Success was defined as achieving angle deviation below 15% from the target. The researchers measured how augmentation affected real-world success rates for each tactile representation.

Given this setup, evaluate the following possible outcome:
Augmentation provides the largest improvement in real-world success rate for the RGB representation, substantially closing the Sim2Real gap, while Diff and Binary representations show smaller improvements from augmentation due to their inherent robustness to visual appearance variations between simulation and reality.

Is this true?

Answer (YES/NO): YES